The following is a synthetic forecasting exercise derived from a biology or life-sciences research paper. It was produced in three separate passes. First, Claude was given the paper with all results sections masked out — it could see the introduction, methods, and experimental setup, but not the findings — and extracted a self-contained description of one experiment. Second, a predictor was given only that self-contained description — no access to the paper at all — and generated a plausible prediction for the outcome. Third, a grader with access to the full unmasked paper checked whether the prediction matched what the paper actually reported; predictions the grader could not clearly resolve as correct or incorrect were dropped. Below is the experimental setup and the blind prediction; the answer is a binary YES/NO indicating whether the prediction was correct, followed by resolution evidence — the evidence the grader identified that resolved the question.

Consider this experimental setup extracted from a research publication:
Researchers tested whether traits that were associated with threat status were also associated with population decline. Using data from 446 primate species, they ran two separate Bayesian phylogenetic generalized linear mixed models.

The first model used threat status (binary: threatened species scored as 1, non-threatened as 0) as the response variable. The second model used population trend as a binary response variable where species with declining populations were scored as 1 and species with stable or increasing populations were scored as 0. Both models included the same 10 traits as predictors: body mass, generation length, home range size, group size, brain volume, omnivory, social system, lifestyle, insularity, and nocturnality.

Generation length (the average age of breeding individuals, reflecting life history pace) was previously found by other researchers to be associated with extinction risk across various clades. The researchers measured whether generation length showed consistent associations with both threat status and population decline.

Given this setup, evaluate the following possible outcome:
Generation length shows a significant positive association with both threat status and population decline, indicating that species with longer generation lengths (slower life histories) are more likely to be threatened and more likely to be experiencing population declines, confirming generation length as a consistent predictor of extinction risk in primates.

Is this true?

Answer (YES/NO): NO